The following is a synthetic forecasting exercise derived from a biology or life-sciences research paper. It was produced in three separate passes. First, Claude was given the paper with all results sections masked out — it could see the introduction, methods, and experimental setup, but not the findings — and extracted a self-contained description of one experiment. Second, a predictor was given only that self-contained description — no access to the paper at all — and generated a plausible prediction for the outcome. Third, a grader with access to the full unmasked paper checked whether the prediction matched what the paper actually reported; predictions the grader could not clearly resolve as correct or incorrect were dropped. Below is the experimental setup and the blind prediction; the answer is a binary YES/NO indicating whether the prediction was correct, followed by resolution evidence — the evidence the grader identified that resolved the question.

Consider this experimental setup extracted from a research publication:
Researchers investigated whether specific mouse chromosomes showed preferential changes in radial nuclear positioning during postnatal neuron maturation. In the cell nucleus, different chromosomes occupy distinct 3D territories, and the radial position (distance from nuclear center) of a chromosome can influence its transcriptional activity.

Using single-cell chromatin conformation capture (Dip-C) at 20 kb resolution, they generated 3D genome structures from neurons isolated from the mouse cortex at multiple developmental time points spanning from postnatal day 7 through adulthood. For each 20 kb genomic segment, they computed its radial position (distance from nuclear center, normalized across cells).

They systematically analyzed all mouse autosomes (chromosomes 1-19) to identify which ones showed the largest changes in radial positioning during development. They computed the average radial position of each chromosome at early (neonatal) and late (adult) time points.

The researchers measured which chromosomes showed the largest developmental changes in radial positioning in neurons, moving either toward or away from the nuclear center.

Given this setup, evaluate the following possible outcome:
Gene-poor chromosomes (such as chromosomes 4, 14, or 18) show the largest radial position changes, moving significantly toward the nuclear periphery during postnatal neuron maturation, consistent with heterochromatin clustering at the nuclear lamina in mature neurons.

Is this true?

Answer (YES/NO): NO